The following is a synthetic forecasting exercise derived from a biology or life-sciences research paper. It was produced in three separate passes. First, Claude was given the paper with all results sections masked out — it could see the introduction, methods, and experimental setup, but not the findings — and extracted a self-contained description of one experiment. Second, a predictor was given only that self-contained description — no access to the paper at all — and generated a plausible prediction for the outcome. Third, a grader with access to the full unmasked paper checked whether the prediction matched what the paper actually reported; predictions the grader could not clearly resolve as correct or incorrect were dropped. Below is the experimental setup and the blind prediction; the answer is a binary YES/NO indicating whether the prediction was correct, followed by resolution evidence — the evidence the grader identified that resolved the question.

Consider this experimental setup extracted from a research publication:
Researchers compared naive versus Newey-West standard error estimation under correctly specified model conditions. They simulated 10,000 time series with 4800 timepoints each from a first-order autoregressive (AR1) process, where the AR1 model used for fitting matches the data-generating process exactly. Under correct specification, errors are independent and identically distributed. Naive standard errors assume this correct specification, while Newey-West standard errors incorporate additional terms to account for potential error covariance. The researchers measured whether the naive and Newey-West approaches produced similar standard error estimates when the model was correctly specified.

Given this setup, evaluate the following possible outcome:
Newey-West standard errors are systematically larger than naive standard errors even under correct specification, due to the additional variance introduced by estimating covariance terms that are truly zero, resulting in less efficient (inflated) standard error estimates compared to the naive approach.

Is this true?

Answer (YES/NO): NO